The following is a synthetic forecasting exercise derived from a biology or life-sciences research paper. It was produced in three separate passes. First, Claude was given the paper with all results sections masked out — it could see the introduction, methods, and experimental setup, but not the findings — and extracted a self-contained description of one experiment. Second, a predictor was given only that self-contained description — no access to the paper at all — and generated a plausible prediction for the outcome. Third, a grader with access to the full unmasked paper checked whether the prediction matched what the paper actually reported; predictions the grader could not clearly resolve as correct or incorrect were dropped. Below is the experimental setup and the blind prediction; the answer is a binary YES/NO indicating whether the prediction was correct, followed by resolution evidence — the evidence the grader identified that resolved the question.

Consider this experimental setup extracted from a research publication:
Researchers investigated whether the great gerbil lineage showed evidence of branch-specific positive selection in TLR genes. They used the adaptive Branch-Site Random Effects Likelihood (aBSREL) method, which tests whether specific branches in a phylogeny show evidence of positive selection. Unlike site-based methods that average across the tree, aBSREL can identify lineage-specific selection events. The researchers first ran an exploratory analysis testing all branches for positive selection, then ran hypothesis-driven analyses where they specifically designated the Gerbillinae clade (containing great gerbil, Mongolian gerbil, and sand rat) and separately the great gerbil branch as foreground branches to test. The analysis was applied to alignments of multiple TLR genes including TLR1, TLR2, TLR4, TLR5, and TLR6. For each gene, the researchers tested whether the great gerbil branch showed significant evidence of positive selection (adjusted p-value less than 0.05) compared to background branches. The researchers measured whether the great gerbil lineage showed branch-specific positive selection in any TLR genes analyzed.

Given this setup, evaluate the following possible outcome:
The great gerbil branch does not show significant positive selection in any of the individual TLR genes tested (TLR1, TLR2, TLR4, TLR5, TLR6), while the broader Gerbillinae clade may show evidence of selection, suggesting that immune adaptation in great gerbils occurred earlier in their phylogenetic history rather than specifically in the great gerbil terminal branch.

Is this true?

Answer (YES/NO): YES